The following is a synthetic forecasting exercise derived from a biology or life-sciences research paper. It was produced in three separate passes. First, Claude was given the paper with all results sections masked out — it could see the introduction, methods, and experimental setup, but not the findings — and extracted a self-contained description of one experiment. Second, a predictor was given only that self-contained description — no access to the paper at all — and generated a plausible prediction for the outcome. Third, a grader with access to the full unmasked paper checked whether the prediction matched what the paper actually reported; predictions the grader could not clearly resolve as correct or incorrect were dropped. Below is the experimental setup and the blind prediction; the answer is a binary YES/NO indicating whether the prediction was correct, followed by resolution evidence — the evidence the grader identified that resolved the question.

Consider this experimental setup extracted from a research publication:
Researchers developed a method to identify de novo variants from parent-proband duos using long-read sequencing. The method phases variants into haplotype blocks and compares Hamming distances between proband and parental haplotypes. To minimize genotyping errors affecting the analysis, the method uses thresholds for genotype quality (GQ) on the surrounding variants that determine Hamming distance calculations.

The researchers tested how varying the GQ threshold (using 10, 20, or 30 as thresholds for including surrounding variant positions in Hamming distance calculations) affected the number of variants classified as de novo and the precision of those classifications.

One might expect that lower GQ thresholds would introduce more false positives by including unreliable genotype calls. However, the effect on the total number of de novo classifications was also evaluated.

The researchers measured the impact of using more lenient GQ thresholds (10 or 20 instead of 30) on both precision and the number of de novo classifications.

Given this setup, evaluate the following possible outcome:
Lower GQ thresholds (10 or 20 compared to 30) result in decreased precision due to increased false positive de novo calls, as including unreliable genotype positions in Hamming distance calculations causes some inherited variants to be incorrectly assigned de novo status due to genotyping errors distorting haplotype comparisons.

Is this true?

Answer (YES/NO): NO